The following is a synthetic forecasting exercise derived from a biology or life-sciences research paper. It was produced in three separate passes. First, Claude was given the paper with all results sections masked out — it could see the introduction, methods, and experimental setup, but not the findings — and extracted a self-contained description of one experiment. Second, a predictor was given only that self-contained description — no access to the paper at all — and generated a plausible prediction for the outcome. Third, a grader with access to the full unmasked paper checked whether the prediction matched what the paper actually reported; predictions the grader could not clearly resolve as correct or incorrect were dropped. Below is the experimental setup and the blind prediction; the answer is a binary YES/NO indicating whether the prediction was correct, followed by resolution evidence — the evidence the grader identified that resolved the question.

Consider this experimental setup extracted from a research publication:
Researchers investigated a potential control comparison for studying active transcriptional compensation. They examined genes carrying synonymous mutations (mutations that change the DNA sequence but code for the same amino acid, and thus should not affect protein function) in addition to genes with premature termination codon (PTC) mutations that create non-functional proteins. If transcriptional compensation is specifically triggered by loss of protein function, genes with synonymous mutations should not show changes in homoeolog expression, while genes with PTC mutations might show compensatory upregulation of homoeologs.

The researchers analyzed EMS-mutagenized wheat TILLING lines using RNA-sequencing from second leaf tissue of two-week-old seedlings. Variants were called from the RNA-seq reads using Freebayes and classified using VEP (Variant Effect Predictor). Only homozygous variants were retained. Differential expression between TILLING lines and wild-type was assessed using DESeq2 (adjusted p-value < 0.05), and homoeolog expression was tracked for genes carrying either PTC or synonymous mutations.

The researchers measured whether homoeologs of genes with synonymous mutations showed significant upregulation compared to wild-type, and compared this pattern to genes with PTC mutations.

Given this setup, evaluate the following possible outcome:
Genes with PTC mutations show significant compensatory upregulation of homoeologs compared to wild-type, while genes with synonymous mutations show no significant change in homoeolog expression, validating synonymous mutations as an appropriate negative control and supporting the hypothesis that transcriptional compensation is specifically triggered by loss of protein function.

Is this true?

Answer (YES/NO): NO